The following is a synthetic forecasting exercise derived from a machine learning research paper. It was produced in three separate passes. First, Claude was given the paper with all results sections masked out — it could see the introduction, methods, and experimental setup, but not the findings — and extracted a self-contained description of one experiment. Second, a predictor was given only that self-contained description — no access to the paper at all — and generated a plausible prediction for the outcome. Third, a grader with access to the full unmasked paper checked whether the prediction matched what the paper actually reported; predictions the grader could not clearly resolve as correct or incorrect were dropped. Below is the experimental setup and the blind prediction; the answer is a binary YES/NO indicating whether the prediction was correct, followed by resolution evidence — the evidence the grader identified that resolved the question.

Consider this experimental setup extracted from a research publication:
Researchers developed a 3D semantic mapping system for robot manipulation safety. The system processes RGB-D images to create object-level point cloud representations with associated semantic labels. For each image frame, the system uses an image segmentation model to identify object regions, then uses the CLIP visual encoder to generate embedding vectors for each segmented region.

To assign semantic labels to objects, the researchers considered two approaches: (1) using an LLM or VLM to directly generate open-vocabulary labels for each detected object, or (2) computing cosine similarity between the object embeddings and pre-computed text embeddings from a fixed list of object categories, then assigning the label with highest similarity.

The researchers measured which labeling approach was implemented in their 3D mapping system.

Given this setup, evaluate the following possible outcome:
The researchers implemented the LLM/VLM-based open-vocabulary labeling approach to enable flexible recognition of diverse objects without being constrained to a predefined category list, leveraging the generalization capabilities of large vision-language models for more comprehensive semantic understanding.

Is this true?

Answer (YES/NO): NO